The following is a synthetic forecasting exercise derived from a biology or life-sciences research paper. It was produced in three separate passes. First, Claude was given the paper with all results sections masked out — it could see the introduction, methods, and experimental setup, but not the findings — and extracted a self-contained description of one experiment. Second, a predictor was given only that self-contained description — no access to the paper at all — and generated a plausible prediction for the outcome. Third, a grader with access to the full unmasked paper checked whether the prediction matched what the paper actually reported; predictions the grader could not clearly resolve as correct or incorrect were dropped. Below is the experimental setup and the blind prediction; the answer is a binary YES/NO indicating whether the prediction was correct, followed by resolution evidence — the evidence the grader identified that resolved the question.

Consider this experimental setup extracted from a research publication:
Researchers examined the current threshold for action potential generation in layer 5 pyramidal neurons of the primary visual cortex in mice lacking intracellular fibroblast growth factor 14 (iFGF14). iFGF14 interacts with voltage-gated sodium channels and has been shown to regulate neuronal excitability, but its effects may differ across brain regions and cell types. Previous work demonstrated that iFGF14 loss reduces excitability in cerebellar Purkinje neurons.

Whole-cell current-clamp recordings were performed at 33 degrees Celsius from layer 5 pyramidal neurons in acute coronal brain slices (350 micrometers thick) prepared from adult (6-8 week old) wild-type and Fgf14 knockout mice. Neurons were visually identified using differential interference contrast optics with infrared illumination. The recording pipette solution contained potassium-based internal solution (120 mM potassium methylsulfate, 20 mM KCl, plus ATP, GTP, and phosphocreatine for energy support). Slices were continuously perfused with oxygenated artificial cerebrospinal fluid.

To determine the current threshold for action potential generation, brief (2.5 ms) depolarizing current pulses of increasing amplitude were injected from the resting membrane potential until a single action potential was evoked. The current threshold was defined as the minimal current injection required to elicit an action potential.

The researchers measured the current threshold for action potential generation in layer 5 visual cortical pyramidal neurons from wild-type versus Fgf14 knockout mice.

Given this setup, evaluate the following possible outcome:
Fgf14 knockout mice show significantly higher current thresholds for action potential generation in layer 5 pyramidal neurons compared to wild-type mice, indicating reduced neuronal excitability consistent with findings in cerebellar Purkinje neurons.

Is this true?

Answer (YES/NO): NO